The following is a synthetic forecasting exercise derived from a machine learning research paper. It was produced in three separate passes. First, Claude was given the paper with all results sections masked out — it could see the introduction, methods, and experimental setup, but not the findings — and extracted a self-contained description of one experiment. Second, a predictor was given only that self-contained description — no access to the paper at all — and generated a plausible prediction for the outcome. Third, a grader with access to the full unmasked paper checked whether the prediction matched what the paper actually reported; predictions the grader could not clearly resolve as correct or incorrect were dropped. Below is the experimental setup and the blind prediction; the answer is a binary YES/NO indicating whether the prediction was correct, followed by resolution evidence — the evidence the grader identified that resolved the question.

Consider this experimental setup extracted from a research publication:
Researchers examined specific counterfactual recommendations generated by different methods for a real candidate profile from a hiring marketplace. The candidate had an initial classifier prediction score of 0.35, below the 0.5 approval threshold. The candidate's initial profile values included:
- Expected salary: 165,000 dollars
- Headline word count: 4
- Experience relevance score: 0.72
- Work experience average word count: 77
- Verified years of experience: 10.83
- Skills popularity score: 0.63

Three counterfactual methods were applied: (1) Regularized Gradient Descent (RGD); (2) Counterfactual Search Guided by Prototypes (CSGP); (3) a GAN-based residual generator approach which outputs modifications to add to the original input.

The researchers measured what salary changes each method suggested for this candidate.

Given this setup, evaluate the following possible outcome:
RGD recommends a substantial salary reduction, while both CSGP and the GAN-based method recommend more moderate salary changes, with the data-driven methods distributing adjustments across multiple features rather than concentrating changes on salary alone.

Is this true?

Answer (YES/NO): NO